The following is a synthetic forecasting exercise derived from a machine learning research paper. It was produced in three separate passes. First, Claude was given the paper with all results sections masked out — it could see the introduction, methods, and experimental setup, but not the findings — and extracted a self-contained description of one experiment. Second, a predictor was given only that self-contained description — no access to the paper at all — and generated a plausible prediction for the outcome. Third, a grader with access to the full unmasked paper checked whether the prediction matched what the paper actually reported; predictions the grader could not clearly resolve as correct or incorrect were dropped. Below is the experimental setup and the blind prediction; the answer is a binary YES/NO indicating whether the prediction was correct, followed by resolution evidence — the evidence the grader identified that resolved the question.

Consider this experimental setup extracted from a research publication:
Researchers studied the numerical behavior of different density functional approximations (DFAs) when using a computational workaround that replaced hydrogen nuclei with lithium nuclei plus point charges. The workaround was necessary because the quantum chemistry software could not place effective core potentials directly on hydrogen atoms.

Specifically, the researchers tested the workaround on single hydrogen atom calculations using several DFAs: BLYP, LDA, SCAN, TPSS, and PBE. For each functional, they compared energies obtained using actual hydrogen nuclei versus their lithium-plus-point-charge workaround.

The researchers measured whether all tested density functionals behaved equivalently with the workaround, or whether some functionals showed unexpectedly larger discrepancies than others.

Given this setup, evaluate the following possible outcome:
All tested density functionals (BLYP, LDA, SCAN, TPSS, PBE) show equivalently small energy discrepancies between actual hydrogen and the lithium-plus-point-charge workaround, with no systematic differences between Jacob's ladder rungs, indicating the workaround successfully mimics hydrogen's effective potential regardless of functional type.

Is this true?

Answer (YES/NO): NO